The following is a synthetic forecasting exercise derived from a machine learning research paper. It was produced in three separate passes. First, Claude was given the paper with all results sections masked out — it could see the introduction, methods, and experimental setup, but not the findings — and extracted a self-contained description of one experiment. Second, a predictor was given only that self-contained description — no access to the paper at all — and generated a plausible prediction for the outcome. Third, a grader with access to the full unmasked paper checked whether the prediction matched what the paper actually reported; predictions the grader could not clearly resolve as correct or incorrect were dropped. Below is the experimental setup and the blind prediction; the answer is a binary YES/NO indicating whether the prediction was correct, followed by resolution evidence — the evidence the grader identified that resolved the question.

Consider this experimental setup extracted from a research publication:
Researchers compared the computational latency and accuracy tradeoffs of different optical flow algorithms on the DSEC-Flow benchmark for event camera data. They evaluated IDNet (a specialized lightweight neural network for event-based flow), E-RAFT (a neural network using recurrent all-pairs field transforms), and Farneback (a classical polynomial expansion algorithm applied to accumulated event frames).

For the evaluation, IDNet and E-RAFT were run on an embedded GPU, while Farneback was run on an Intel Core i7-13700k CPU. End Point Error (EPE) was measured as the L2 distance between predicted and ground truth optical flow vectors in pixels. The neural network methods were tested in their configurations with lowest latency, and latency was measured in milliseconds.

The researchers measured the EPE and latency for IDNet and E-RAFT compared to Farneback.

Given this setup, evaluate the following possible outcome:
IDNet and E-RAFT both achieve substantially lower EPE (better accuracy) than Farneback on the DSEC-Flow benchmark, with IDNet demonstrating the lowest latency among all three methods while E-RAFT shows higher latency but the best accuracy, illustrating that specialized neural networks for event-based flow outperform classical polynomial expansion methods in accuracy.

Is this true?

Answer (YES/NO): NO